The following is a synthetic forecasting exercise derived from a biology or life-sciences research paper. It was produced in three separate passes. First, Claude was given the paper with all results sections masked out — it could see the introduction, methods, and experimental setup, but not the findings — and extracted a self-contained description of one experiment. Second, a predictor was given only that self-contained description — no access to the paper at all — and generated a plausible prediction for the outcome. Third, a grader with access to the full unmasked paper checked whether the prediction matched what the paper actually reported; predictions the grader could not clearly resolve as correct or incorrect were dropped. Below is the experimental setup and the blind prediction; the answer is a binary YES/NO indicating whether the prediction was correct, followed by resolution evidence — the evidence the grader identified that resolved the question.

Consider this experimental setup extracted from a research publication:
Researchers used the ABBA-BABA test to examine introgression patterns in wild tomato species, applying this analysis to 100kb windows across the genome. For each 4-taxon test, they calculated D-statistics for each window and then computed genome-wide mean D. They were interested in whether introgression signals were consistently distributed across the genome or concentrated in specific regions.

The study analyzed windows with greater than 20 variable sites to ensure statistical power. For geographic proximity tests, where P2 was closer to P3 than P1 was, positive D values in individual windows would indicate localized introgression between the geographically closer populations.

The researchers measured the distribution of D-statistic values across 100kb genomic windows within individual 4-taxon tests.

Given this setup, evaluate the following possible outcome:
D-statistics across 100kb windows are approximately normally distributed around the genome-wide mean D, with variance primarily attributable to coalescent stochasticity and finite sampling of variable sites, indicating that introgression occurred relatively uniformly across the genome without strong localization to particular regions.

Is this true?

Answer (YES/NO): NO